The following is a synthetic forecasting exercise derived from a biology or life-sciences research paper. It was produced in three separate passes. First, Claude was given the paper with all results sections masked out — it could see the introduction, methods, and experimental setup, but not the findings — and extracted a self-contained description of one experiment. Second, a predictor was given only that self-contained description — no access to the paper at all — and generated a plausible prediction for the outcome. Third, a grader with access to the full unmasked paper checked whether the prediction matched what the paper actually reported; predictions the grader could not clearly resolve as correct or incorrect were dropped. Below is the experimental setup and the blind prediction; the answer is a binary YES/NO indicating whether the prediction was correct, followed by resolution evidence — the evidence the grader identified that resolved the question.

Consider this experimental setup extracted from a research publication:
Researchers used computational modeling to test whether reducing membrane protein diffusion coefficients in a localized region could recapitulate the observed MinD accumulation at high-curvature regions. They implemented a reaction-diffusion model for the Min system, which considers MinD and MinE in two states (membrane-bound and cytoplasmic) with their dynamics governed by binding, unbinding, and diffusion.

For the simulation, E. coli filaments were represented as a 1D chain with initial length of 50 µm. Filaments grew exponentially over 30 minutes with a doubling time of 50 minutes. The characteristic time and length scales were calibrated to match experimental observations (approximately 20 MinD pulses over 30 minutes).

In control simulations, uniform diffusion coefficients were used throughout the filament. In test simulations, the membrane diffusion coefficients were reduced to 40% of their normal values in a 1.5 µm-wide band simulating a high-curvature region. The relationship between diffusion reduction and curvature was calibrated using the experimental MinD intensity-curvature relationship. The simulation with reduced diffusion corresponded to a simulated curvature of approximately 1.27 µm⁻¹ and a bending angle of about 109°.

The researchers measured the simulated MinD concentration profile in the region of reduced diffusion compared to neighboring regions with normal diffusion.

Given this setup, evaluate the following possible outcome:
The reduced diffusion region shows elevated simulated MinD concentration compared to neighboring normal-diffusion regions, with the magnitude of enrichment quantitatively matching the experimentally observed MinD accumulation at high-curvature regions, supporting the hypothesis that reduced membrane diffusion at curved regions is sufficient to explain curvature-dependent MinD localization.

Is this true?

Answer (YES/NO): YES